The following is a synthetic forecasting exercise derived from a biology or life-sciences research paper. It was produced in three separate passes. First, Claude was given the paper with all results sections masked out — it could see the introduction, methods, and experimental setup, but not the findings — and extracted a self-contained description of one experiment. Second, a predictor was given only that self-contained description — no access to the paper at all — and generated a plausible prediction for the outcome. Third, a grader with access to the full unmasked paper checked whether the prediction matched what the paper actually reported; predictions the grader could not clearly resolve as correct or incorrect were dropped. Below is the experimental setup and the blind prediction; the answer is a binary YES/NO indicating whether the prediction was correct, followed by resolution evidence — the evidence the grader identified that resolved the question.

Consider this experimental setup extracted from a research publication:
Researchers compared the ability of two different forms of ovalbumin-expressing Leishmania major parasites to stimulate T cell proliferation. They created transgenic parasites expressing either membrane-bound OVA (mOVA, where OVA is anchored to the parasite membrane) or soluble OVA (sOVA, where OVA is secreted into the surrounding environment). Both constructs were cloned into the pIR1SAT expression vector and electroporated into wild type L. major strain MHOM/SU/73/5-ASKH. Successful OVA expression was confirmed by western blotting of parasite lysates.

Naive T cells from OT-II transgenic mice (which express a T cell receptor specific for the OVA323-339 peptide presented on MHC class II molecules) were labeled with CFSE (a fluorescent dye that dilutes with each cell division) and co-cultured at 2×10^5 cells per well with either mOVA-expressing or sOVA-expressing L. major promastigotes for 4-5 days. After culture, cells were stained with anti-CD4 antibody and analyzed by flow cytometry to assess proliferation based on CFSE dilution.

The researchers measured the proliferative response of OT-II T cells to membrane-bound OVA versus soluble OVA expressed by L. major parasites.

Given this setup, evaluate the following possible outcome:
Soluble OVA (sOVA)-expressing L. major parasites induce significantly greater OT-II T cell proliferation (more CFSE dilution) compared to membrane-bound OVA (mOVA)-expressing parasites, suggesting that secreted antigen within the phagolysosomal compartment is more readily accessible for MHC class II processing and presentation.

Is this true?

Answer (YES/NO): NO